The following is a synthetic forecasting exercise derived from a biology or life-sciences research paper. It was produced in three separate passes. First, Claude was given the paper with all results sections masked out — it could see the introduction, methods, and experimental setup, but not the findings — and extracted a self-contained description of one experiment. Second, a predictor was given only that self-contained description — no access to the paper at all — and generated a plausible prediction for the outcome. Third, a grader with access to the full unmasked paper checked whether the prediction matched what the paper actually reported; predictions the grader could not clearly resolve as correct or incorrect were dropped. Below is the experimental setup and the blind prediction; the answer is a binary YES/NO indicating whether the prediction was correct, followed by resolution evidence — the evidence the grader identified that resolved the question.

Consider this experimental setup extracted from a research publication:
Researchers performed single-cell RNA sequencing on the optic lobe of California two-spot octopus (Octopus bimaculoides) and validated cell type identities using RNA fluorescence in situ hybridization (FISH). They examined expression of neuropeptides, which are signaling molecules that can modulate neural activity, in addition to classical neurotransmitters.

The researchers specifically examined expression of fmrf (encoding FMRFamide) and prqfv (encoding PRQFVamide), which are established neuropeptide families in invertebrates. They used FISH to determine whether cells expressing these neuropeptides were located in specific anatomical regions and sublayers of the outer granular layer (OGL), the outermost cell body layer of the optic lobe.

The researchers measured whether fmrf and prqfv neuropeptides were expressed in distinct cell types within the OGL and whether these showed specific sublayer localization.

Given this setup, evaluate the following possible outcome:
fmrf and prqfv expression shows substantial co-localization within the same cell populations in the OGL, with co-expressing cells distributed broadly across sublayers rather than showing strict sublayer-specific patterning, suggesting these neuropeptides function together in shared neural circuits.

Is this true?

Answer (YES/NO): NO